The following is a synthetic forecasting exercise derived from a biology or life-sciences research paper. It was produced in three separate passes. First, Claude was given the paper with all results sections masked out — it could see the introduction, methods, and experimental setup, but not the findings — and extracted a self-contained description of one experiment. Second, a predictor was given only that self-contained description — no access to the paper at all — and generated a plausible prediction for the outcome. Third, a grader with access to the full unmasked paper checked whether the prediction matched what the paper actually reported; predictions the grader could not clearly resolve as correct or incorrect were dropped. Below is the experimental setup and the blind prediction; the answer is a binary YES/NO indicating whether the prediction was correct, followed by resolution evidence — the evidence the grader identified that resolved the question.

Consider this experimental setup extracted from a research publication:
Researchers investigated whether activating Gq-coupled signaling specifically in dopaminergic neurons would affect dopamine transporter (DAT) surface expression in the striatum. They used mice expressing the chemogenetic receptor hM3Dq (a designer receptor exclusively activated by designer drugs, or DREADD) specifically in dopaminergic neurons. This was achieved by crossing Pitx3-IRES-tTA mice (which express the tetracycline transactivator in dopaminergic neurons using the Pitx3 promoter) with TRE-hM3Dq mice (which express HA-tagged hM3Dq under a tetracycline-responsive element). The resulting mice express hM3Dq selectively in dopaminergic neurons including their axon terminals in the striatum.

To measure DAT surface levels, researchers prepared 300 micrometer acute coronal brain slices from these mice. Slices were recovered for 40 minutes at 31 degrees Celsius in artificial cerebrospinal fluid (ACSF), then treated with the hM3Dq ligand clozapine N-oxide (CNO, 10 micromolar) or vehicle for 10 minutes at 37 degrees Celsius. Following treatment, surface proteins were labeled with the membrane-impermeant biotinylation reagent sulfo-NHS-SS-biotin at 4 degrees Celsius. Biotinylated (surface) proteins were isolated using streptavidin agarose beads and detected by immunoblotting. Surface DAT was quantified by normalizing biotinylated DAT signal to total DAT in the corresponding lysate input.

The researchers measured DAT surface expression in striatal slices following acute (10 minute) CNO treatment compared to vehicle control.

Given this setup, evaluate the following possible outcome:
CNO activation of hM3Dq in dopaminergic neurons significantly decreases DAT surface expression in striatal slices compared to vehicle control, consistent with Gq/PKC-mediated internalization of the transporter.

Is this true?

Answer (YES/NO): NO